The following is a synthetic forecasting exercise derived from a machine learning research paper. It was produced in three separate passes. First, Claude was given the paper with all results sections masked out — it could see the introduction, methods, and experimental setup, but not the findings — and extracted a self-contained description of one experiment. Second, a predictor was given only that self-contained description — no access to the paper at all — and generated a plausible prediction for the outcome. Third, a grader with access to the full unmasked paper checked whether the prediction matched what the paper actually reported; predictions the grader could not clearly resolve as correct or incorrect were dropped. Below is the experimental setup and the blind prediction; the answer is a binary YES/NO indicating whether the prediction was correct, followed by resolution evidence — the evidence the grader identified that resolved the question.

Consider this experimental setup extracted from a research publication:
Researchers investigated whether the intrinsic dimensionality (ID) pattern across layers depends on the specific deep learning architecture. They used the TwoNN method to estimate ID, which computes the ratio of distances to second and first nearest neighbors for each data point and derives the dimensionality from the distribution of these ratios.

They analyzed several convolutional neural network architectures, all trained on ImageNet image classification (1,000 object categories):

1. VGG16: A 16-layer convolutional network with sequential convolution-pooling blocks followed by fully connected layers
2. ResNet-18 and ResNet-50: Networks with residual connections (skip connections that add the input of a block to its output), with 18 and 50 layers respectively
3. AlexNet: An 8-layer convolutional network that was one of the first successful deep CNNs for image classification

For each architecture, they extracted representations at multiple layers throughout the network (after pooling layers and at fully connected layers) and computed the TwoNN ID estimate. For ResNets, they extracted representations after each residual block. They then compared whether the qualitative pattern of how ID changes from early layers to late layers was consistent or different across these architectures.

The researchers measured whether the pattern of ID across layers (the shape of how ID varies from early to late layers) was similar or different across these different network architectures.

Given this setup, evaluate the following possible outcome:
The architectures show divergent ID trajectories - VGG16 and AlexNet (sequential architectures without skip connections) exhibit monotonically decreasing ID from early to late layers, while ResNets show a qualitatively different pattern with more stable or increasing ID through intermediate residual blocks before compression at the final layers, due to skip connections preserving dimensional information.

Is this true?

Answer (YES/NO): NO